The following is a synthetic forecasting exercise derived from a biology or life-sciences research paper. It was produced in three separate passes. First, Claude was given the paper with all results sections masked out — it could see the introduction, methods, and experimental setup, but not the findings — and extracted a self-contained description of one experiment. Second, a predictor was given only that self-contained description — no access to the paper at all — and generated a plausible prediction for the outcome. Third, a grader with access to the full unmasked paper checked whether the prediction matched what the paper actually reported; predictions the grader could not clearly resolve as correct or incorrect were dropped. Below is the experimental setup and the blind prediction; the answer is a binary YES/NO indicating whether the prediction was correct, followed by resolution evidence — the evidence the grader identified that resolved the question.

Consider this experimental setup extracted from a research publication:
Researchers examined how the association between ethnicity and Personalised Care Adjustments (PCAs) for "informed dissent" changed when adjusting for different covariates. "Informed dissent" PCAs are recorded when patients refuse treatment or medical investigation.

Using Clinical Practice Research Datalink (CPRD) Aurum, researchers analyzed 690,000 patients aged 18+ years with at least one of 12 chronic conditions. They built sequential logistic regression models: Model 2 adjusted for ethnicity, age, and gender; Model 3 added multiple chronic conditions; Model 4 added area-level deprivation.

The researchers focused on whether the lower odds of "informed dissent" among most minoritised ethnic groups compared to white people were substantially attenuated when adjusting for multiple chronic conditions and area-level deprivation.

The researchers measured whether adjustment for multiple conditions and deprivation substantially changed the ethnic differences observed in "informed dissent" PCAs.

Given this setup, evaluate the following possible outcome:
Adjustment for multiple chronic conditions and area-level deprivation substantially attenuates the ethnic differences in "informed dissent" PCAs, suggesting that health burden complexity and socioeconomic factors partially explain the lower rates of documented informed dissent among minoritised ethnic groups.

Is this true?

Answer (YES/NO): NO